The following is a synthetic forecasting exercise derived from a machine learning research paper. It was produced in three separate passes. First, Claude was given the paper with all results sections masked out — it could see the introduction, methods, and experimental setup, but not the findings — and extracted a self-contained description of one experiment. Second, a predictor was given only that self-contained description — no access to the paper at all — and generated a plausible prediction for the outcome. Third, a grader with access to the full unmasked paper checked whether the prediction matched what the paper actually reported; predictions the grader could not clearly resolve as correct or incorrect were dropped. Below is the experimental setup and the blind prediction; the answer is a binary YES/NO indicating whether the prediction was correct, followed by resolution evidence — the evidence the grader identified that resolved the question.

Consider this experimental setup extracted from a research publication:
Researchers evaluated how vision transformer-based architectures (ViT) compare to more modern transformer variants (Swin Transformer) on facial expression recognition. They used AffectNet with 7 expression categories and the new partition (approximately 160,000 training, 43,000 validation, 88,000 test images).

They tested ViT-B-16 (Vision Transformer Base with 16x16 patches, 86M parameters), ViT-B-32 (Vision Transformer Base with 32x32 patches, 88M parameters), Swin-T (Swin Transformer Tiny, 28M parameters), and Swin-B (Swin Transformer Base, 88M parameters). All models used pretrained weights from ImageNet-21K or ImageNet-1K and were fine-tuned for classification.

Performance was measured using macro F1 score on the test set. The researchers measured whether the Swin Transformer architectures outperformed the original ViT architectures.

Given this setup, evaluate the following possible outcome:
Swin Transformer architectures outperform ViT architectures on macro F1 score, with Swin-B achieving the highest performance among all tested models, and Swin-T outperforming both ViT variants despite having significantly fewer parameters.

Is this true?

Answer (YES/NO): NO